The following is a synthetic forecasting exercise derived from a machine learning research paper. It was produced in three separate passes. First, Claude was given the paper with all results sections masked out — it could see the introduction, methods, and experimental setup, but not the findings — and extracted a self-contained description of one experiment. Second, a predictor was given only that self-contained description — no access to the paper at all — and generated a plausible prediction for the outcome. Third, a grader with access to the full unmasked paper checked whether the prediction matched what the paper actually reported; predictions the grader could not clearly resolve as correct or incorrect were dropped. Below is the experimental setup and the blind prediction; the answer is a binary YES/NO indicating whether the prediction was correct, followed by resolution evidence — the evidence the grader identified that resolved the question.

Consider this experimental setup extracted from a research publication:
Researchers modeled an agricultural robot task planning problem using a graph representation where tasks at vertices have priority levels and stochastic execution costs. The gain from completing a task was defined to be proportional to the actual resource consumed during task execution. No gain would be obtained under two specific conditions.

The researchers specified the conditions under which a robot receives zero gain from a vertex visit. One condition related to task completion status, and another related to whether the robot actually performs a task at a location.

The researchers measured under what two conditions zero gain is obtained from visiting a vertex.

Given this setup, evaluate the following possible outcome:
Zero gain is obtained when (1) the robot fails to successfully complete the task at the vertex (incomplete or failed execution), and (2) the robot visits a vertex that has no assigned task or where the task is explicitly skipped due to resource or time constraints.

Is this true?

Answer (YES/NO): NO